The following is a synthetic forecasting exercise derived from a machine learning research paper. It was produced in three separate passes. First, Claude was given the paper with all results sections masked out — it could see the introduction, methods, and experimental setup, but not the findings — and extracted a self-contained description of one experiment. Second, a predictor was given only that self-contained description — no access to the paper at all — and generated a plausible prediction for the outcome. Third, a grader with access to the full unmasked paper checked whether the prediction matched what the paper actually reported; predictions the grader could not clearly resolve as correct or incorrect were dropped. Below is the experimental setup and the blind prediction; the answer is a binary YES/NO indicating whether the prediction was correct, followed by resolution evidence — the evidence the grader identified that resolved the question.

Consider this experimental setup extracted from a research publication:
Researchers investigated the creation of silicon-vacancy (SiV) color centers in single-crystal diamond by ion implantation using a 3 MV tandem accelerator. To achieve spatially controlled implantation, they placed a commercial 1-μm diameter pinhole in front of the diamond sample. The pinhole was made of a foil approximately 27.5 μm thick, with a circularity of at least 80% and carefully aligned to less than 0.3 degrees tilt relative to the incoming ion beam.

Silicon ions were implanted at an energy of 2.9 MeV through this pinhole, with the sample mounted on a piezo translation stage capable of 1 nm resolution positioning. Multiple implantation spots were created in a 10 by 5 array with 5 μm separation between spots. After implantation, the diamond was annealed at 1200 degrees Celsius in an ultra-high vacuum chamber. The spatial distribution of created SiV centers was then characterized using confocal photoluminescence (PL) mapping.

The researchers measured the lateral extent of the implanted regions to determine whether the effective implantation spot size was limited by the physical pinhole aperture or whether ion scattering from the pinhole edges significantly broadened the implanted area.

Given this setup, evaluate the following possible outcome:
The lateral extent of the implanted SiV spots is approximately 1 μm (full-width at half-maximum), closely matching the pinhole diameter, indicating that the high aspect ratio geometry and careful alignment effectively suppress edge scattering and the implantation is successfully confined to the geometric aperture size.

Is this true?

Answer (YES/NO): NO